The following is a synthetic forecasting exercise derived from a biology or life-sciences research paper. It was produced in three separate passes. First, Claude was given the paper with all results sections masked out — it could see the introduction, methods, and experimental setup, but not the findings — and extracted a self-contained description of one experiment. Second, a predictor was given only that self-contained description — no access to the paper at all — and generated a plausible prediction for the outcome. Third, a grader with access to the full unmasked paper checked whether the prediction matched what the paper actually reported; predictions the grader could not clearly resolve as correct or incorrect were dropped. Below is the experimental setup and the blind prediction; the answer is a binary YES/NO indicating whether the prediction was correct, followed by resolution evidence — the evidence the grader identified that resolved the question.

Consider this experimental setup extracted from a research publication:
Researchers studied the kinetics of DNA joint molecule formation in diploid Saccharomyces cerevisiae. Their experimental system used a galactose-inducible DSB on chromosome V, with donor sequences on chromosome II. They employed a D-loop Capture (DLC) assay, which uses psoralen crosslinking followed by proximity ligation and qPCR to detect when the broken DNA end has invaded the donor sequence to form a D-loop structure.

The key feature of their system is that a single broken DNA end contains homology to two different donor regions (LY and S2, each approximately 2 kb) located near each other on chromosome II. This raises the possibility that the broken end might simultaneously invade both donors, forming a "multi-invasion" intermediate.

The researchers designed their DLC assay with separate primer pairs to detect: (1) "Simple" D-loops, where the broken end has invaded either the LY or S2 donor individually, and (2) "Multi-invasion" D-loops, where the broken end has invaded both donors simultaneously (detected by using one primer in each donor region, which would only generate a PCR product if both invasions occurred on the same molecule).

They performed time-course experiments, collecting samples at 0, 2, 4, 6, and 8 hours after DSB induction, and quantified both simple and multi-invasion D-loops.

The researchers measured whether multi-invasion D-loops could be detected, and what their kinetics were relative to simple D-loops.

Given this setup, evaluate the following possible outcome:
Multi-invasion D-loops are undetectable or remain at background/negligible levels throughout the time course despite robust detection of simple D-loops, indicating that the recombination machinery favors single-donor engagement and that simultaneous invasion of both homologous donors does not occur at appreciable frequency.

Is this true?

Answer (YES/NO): NO